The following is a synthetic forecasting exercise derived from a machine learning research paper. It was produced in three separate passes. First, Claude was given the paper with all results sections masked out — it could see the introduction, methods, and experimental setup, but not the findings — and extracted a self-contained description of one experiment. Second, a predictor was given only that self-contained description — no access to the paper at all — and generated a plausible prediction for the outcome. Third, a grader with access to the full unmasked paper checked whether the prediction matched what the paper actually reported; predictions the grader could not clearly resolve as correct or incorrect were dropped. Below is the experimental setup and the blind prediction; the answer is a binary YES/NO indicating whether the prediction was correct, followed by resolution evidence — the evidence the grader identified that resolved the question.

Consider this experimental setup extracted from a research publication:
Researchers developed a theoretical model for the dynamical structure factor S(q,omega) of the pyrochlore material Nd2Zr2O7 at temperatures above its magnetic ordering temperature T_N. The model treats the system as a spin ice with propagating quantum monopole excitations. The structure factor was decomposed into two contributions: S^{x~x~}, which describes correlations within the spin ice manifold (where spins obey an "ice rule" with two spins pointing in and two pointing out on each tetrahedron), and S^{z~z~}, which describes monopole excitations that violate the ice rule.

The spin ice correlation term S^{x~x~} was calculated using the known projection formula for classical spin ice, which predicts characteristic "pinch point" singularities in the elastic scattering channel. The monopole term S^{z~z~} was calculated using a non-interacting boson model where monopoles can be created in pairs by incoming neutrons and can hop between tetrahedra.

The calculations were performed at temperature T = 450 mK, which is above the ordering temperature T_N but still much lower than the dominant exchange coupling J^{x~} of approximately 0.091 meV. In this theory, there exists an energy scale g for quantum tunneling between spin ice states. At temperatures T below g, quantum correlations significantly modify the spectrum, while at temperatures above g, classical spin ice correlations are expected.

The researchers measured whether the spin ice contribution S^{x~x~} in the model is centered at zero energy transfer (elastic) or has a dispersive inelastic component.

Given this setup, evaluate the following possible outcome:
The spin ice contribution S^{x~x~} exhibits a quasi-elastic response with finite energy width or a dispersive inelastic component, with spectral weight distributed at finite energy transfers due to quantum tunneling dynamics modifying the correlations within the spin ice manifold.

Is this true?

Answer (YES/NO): NO